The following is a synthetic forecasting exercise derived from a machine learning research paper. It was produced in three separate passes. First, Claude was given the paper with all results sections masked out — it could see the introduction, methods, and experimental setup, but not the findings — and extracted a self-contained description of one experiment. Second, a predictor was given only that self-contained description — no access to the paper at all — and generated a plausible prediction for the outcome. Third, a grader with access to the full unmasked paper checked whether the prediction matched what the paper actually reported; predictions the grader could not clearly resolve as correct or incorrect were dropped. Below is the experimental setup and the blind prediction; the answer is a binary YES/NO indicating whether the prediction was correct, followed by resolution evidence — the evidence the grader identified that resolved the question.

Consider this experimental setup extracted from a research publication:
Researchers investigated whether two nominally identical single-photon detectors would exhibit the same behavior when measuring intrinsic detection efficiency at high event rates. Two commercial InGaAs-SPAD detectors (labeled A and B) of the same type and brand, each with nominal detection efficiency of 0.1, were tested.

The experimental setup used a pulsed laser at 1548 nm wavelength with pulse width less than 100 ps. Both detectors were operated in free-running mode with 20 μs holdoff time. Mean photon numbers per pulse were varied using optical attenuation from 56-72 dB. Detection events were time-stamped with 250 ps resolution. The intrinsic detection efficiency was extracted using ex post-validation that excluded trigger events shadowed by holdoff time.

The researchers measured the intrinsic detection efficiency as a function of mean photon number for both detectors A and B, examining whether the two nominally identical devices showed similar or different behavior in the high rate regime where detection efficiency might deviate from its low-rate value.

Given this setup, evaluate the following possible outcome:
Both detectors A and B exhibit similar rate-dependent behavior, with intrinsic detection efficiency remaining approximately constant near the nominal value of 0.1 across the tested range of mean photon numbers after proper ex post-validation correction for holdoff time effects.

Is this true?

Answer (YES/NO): NO